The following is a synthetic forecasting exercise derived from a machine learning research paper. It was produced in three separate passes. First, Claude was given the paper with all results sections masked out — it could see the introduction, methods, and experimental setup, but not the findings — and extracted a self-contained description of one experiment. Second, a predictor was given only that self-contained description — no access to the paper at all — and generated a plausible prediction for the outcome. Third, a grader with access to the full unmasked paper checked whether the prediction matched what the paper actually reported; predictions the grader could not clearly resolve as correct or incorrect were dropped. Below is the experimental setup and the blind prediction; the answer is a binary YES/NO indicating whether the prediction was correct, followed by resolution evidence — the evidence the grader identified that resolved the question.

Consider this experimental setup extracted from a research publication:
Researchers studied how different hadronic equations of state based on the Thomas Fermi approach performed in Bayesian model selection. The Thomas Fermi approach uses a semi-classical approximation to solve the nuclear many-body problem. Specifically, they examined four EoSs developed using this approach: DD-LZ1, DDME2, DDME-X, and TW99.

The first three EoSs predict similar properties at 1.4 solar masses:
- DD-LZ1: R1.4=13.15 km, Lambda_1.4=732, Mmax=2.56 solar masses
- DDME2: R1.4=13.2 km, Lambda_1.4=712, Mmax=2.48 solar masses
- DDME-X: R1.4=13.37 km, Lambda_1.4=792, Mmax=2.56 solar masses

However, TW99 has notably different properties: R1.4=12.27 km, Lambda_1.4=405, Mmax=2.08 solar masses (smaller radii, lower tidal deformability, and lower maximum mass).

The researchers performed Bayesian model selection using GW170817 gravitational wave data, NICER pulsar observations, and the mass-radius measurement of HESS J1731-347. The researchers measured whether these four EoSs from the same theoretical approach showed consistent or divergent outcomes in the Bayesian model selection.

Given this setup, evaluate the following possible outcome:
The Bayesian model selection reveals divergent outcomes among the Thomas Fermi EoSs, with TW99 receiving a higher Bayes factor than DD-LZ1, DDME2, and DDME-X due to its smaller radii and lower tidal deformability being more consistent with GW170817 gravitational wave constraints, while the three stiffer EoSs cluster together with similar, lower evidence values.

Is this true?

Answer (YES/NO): NO